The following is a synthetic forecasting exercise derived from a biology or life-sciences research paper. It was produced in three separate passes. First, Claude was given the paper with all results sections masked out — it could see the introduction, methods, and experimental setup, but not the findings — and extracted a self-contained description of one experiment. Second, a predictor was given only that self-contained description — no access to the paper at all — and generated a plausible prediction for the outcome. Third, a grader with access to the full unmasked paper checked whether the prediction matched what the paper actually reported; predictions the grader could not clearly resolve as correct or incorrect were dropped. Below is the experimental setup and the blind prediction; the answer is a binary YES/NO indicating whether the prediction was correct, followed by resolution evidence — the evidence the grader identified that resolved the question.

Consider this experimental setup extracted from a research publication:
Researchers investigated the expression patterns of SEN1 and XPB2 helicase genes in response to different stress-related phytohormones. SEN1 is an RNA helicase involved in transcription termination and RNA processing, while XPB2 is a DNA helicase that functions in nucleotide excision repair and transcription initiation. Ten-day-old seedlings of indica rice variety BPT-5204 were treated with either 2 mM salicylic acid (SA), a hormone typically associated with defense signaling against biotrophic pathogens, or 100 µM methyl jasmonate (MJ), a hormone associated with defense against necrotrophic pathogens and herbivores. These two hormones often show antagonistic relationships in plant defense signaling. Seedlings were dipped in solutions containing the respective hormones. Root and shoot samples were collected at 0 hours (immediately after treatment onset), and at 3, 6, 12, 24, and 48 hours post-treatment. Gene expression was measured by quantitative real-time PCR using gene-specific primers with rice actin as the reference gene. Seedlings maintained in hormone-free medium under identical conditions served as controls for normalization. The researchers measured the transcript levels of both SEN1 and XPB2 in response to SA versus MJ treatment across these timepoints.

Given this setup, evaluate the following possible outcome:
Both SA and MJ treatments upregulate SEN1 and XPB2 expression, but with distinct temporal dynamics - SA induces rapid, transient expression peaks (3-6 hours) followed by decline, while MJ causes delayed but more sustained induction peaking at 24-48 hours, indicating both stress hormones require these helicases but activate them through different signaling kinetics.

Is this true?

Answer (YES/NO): NO